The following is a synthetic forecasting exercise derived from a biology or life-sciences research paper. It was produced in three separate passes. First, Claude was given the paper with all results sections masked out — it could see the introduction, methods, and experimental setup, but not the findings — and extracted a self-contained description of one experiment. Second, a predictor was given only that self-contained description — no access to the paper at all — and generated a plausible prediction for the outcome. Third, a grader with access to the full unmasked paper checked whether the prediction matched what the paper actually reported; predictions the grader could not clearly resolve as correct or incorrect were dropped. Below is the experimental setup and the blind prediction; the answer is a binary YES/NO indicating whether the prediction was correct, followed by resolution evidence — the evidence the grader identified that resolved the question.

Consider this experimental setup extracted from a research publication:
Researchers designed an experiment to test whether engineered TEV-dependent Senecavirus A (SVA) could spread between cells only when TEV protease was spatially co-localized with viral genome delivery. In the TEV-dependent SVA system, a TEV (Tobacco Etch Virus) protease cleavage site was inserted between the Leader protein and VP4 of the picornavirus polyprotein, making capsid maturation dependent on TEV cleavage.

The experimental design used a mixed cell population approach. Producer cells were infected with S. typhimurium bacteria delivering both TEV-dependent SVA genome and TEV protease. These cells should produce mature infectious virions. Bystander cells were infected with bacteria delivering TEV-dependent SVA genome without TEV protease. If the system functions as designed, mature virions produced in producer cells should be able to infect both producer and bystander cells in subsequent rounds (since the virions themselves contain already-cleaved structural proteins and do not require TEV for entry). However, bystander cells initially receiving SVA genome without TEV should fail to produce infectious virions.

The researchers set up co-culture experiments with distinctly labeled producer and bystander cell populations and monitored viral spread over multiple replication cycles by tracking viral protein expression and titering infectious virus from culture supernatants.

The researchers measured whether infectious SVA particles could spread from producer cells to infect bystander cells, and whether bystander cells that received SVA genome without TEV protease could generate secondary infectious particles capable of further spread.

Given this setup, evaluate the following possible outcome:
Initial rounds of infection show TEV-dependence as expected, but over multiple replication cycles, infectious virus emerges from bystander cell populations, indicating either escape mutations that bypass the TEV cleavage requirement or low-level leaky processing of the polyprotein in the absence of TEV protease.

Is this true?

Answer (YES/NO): NO